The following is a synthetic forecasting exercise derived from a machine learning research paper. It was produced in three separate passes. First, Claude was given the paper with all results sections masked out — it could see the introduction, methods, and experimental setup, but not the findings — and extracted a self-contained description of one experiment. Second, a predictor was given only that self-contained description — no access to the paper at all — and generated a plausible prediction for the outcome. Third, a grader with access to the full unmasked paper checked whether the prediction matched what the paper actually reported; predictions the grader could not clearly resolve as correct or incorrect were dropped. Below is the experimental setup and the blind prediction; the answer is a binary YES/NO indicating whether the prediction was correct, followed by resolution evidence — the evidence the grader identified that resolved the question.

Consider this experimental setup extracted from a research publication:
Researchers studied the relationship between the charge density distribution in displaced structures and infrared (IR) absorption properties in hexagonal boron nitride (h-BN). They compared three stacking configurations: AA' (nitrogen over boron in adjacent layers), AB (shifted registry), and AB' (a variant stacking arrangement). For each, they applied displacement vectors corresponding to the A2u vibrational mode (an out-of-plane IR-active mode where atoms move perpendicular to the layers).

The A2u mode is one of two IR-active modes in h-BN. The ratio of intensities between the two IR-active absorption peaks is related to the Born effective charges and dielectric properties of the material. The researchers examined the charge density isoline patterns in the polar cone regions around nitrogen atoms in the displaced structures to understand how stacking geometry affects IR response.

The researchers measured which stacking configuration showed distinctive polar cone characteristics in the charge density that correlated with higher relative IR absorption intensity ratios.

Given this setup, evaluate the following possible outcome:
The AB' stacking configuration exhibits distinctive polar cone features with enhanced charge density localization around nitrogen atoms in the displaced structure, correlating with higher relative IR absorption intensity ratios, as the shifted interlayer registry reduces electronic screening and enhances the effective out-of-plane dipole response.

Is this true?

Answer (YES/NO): NO